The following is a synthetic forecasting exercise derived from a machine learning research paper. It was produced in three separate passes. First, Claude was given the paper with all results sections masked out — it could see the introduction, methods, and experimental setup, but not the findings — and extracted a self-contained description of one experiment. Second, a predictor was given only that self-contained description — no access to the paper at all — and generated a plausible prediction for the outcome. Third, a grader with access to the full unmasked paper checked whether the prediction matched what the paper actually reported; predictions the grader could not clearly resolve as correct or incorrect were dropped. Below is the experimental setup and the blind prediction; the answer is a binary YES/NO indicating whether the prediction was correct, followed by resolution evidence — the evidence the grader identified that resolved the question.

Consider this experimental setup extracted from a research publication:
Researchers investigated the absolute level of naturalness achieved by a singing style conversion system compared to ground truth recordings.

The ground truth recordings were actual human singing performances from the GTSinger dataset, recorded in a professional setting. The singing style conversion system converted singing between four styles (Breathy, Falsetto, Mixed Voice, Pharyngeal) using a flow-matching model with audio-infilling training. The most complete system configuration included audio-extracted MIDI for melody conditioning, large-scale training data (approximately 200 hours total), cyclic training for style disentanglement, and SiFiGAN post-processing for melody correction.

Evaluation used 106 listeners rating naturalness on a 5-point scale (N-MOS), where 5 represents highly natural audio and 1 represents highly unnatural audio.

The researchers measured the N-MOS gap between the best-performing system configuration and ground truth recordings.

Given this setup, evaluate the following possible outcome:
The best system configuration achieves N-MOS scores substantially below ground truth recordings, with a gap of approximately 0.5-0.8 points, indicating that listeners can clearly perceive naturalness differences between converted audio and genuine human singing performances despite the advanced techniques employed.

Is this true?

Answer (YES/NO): NO